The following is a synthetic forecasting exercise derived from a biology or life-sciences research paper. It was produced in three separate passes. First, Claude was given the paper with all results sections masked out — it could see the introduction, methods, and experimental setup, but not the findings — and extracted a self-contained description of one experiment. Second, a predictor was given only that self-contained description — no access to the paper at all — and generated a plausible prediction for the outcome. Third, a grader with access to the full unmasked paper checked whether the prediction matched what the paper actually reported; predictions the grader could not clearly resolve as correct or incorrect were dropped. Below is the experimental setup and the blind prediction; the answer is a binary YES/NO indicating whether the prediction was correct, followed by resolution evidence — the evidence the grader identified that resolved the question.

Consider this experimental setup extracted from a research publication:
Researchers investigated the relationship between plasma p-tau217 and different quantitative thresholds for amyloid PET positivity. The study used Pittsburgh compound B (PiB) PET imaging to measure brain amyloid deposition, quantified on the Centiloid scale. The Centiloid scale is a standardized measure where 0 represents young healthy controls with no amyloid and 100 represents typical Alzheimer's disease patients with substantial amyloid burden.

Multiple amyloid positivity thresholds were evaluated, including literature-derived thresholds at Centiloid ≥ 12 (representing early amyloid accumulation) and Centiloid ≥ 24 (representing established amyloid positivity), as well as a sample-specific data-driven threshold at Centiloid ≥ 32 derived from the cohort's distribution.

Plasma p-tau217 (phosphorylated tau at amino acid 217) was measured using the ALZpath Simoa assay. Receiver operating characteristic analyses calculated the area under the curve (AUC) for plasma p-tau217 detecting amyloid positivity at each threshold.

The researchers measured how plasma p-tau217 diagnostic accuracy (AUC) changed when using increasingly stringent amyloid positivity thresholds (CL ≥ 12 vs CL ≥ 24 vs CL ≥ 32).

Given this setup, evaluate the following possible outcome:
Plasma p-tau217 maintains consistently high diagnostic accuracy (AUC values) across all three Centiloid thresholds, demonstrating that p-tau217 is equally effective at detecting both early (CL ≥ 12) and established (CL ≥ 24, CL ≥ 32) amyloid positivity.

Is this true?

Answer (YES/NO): YES